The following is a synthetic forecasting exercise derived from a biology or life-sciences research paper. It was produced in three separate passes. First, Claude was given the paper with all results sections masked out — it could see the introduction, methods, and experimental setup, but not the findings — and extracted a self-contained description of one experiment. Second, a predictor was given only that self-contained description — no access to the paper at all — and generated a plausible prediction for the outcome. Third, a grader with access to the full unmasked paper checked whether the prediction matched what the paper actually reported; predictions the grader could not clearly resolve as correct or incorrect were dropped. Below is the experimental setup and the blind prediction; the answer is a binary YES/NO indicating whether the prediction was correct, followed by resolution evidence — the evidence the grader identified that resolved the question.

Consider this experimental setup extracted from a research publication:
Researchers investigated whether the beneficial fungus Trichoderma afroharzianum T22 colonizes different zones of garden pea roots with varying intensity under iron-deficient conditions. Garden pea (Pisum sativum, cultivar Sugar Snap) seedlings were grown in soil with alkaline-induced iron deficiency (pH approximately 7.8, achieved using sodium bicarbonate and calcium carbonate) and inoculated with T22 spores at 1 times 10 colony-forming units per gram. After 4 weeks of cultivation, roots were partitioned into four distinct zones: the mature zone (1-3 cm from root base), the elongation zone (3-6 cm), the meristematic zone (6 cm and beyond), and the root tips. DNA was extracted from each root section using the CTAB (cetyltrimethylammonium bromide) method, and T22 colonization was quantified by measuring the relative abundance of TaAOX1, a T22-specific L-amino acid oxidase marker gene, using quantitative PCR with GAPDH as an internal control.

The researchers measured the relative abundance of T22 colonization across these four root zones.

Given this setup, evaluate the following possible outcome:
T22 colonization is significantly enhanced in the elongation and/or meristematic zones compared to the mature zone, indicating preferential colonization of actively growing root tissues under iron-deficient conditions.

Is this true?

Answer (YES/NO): YES